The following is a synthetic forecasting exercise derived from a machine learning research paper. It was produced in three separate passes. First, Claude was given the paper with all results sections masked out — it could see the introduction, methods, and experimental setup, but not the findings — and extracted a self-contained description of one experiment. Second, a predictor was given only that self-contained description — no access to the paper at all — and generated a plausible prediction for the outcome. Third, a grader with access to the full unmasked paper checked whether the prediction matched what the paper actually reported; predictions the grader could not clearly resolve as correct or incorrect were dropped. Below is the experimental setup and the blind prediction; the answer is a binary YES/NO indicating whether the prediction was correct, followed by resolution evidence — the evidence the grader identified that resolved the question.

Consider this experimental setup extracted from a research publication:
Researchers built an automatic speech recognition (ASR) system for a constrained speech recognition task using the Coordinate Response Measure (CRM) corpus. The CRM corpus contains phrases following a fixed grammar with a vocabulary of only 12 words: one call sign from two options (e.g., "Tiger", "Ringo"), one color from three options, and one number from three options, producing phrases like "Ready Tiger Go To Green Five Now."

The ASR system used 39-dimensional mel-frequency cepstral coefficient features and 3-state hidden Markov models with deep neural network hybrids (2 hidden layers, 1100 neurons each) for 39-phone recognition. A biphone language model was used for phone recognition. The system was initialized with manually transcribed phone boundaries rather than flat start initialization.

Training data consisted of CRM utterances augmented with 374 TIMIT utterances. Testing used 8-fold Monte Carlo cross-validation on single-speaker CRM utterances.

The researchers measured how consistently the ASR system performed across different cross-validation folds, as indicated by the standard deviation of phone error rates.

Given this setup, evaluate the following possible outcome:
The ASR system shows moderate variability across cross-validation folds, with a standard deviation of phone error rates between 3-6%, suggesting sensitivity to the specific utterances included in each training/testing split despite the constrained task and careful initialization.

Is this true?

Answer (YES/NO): NO